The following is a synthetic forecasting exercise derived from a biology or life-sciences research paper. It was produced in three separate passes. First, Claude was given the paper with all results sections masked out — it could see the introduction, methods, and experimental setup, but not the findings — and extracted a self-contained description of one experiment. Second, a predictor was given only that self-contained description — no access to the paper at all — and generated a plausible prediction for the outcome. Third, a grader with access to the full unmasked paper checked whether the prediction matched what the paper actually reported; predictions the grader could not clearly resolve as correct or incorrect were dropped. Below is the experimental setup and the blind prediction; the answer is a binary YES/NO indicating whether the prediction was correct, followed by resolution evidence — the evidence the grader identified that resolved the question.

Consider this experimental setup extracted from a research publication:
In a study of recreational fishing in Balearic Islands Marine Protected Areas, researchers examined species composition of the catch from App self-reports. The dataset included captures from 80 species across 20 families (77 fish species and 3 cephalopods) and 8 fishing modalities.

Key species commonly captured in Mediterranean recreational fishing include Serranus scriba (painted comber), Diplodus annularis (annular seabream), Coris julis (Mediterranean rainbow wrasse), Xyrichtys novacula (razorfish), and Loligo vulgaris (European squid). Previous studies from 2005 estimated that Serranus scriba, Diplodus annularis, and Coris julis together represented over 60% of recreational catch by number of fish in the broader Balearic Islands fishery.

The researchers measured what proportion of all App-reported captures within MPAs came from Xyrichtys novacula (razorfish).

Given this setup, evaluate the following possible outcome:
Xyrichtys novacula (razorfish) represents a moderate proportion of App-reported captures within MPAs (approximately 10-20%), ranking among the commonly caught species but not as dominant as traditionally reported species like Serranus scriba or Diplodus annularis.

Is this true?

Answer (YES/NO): NO